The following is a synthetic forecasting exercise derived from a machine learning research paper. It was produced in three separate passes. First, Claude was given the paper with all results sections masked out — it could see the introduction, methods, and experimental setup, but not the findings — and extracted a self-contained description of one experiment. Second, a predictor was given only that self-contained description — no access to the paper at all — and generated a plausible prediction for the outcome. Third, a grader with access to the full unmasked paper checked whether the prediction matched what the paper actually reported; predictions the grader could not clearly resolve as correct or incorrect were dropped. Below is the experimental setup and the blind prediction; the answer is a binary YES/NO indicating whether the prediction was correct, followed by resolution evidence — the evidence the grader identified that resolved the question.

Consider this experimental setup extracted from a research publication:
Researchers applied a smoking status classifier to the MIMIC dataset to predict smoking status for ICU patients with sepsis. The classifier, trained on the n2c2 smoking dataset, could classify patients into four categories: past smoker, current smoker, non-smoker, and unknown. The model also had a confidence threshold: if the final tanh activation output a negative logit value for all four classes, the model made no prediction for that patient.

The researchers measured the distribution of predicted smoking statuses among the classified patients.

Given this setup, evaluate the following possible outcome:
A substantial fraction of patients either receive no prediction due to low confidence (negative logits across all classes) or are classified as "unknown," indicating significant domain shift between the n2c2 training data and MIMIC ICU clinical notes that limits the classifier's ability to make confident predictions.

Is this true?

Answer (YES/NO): NO